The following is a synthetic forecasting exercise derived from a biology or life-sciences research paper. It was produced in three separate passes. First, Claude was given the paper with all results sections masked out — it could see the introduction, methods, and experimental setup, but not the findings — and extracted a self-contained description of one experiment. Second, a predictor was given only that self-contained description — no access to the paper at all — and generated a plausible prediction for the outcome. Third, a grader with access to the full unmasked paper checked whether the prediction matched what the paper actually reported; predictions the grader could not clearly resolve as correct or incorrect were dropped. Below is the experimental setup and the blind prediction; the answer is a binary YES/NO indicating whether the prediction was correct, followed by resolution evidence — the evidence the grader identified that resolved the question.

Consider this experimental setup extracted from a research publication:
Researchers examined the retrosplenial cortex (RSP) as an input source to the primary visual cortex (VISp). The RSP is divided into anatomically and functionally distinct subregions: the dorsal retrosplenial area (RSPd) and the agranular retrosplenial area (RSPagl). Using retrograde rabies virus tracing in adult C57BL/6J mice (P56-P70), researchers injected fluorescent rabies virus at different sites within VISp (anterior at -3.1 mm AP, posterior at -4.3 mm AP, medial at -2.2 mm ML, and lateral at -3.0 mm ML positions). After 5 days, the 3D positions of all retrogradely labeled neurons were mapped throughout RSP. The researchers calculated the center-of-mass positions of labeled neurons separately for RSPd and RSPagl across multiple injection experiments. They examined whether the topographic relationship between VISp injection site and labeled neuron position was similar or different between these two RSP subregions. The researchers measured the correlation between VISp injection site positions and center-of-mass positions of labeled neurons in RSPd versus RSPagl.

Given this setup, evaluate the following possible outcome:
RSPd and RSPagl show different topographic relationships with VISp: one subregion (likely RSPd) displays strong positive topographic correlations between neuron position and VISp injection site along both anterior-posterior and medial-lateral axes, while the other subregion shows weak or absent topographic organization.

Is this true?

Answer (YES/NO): NO